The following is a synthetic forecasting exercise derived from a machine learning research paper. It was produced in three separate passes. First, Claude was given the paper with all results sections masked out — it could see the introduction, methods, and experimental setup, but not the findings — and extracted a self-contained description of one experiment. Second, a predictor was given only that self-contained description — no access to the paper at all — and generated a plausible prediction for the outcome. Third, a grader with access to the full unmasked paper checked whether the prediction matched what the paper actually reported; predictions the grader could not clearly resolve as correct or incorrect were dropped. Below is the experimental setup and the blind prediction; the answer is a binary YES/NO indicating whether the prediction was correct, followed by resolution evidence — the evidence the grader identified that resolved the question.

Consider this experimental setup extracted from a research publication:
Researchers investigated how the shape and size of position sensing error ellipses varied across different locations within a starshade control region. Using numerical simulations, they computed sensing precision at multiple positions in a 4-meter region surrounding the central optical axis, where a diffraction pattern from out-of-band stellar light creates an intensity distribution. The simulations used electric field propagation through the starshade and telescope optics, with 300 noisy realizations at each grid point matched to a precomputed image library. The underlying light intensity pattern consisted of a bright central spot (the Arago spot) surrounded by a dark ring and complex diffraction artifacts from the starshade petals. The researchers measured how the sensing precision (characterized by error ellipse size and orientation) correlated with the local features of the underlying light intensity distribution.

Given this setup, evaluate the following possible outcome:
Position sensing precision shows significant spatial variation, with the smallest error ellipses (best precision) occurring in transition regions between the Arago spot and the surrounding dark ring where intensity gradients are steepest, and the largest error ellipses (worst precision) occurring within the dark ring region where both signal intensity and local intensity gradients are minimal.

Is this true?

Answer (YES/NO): NO